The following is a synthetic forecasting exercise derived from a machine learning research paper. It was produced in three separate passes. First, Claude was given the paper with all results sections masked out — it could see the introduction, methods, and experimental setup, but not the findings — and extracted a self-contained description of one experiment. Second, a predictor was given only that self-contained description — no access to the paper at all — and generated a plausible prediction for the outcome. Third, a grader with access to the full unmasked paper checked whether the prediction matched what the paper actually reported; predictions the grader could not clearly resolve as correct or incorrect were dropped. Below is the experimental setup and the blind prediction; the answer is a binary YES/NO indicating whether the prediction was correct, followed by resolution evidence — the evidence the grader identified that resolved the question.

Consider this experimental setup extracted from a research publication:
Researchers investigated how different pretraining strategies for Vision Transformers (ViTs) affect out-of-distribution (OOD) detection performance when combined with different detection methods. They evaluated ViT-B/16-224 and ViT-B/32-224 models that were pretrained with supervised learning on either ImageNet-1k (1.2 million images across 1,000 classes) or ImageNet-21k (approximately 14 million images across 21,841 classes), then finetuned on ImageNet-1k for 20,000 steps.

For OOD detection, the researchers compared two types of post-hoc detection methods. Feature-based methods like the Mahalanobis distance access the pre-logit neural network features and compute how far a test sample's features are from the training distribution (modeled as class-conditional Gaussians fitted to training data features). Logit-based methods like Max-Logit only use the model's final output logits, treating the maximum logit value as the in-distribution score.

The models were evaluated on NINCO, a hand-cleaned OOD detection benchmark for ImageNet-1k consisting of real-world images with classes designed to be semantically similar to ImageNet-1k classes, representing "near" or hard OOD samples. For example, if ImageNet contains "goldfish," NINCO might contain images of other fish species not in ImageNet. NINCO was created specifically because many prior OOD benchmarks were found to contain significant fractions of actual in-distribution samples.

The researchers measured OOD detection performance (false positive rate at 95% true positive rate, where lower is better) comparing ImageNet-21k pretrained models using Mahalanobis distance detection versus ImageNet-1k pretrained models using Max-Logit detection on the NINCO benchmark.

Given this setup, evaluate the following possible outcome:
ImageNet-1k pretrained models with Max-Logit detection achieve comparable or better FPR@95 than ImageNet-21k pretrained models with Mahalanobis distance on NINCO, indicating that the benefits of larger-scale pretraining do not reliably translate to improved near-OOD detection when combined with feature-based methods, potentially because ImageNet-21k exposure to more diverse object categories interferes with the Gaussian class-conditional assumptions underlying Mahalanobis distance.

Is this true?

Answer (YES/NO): NO